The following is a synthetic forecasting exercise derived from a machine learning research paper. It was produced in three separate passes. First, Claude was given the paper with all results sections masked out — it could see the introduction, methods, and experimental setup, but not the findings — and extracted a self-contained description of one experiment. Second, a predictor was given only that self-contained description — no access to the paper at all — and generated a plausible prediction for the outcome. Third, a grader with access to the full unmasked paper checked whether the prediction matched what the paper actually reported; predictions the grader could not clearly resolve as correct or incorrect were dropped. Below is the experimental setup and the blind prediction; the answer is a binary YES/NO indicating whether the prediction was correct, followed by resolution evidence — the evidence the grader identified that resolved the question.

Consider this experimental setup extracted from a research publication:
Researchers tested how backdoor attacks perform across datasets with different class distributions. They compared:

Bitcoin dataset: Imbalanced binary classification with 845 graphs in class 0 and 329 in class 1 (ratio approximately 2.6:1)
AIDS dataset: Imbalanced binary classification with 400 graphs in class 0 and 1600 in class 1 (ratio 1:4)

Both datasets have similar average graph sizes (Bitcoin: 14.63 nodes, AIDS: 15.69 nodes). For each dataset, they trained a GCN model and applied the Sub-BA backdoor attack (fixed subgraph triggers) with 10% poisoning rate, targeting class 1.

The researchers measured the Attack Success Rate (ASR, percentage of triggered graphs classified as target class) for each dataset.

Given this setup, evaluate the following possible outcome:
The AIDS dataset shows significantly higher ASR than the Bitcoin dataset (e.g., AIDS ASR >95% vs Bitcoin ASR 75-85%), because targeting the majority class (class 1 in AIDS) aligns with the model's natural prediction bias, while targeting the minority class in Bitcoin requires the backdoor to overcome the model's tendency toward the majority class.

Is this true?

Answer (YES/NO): YES